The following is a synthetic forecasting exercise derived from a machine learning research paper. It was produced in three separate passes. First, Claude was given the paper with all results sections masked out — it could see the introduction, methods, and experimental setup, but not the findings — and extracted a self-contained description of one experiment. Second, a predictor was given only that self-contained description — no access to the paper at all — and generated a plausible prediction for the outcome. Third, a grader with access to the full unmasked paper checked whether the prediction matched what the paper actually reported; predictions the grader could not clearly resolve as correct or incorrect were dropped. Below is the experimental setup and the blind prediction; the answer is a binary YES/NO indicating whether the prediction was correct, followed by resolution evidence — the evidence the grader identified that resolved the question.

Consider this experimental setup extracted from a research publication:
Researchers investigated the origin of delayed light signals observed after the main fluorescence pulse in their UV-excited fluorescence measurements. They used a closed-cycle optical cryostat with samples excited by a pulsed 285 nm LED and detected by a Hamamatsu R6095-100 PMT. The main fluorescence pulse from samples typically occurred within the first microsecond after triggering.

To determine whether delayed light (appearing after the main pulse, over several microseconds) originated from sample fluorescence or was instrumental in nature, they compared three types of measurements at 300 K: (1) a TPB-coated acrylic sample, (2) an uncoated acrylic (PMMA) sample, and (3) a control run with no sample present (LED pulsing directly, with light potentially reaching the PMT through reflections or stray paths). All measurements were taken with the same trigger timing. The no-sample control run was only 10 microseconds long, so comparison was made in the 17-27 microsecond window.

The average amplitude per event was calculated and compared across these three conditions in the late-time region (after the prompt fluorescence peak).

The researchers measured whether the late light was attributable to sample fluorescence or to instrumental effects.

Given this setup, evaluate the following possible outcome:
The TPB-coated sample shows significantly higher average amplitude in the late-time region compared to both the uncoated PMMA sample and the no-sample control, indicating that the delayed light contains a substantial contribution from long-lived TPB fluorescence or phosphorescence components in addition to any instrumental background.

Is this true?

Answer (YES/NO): NO